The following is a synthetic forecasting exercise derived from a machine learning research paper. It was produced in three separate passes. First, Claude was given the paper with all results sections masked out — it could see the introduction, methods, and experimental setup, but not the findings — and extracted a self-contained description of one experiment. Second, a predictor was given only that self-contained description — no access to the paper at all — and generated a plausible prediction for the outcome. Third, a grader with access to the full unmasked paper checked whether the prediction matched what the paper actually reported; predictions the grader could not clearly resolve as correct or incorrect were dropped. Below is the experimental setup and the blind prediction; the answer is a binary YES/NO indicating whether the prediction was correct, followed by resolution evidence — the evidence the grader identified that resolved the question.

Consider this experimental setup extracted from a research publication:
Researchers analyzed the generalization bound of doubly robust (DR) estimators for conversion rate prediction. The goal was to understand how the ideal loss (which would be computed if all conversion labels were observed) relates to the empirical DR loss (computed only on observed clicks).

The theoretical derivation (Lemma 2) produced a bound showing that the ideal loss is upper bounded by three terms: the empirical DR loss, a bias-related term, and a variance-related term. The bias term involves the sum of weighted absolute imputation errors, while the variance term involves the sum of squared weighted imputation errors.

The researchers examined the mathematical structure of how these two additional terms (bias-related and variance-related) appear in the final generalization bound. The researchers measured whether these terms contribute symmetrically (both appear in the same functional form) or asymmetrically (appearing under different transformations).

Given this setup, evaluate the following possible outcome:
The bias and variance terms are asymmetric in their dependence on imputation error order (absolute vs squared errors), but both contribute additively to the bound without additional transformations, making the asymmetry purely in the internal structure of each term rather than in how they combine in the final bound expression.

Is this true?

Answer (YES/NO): NO